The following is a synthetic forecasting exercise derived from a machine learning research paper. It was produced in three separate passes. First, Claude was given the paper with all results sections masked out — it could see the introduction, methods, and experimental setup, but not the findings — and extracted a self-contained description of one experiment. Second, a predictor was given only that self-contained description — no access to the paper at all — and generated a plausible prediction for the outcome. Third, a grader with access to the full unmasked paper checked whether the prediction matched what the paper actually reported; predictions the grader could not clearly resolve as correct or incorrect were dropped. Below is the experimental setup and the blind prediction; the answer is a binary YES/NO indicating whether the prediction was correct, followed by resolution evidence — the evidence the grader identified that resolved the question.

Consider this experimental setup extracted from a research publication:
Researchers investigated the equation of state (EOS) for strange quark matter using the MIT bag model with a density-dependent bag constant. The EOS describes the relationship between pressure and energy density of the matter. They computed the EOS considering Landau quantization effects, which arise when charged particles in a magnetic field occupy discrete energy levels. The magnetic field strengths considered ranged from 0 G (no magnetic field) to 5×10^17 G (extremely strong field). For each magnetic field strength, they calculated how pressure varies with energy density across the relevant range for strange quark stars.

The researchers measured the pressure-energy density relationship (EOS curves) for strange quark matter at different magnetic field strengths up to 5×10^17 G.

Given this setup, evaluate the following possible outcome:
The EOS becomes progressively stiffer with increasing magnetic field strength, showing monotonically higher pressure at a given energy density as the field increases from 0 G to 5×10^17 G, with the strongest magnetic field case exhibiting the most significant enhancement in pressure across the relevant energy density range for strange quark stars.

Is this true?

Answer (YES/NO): NO